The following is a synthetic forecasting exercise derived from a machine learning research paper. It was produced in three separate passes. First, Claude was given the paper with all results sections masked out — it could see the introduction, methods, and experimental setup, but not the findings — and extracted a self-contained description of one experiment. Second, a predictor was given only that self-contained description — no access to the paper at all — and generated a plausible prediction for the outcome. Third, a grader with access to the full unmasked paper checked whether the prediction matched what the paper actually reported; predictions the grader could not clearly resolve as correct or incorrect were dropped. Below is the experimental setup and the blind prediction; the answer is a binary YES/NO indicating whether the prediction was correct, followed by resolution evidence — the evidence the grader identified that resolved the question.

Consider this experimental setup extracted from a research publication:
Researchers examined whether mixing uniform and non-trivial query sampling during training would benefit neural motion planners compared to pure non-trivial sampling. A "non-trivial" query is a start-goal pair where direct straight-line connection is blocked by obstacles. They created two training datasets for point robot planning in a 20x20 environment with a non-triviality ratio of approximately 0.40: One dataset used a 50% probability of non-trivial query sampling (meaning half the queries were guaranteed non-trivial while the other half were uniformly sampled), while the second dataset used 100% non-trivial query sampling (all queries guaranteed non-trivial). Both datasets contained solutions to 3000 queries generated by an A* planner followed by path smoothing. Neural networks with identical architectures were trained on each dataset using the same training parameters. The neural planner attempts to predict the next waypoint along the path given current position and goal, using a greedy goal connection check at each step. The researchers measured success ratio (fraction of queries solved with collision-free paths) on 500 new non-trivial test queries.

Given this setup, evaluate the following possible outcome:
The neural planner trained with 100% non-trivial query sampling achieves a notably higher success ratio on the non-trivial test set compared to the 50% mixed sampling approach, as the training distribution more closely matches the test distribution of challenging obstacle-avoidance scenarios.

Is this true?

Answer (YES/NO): NO